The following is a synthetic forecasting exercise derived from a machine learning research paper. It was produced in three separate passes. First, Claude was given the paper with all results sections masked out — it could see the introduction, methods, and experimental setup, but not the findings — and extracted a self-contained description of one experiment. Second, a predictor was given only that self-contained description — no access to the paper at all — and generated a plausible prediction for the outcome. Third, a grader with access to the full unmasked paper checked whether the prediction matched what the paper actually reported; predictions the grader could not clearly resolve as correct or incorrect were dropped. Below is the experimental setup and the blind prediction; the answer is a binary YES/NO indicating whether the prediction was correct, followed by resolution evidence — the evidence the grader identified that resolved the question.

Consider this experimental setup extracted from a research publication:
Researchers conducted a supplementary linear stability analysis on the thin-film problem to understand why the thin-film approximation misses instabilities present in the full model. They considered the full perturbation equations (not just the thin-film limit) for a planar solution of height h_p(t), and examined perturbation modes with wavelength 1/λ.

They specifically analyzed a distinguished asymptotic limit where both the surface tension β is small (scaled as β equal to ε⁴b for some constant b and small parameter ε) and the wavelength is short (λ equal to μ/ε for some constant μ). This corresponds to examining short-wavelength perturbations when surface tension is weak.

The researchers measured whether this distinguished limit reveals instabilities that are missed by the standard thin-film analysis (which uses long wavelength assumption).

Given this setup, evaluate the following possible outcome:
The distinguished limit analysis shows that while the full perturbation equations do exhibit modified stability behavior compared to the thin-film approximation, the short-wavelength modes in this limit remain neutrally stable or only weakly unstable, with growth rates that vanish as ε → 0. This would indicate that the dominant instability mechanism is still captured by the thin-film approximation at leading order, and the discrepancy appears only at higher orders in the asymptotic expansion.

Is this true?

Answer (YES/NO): NO